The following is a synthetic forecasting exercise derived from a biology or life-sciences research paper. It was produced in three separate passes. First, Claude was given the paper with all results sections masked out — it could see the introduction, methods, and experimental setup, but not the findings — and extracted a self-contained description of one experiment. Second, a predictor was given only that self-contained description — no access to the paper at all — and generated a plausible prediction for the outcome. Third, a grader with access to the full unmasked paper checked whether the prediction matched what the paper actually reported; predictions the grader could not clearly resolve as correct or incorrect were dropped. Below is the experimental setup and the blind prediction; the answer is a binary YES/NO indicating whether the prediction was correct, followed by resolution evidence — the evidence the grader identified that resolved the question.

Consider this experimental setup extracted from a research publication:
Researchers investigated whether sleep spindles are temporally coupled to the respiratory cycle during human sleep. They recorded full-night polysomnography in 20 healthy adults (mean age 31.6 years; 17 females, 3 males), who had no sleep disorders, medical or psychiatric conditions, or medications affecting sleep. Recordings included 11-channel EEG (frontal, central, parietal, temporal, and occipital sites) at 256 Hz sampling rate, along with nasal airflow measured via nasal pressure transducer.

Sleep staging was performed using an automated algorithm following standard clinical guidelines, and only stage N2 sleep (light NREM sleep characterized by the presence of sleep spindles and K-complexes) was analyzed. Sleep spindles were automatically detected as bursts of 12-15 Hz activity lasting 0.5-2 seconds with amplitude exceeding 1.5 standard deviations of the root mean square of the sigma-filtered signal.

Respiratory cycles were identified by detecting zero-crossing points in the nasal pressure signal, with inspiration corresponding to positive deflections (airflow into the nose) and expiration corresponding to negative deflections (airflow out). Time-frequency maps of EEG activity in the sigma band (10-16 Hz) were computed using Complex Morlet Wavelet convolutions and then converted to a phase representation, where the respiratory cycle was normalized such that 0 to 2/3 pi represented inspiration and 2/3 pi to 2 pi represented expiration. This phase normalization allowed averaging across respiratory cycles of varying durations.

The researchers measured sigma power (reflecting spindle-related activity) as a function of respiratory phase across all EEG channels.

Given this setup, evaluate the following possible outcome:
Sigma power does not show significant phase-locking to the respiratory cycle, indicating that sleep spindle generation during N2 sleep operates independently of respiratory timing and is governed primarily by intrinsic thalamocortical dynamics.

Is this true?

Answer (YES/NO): NO